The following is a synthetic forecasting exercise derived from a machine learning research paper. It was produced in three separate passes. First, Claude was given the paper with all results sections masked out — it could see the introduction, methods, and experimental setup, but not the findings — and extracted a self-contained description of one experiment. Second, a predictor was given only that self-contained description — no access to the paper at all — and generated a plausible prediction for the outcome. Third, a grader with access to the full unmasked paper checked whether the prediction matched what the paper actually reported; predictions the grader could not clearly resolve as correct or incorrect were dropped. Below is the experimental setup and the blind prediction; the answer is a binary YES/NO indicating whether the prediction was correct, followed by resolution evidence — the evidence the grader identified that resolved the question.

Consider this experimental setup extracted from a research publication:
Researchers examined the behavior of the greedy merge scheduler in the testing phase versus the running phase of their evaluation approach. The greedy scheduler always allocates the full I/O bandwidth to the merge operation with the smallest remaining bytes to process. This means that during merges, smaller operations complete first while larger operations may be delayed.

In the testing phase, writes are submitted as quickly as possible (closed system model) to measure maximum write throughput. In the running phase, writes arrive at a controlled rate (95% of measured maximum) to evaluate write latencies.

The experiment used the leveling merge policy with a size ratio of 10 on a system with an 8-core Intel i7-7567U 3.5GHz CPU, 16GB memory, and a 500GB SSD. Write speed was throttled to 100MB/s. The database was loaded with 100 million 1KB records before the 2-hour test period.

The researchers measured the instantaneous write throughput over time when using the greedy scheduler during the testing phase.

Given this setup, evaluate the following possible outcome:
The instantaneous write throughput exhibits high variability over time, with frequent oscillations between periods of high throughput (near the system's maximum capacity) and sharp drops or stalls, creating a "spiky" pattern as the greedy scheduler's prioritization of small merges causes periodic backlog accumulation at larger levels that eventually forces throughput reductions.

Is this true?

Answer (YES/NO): NO